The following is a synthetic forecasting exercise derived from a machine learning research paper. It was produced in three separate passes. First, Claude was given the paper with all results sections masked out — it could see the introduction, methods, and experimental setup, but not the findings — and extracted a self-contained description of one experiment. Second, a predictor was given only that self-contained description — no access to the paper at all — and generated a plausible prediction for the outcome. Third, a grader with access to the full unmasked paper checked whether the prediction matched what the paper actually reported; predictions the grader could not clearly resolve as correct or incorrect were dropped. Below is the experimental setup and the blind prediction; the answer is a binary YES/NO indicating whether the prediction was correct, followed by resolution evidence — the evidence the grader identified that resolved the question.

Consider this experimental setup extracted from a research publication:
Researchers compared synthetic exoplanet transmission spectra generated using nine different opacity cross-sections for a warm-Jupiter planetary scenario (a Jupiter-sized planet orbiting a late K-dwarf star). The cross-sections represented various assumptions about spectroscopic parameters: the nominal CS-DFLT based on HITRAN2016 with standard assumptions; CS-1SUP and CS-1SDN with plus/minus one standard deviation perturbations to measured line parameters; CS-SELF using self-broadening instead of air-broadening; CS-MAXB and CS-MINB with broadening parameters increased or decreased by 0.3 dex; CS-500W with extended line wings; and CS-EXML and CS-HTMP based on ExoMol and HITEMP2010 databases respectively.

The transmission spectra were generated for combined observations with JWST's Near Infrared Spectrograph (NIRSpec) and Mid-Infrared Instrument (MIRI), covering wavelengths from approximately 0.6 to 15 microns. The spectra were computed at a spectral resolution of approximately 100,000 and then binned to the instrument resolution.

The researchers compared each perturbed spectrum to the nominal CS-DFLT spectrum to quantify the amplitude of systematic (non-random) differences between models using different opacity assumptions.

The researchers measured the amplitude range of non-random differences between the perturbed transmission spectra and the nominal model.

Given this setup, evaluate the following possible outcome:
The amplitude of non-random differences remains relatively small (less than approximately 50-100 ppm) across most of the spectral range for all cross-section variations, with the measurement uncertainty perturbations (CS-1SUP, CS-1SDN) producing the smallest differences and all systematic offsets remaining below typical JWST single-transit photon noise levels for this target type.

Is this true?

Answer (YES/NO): NO